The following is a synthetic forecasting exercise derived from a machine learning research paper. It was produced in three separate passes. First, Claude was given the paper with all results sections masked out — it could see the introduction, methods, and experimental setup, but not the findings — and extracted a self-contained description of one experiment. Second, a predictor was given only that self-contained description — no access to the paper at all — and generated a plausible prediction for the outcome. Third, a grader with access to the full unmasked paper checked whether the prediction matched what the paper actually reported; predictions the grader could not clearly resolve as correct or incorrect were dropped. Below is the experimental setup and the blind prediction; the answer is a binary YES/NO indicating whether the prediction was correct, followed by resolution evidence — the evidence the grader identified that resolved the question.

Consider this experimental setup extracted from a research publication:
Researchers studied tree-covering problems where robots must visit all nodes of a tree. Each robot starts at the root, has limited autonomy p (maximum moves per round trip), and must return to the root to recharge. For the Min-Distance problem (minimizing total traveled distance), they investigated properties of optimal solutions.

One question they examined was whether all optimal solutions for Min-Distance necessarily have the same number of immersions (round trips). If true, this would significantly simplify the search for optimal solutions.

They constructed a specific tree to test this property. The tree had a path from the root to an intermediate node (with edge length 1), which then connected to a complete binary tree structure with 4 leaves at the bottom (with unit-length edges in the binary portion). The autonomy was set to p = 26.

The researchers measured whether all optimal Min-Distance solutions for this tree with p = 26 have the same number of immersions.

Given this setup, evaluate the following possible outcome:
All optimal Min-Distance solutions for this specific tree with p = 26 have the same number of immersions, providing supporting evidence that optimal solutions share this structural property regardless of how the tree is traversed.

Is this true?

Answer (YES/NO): NO